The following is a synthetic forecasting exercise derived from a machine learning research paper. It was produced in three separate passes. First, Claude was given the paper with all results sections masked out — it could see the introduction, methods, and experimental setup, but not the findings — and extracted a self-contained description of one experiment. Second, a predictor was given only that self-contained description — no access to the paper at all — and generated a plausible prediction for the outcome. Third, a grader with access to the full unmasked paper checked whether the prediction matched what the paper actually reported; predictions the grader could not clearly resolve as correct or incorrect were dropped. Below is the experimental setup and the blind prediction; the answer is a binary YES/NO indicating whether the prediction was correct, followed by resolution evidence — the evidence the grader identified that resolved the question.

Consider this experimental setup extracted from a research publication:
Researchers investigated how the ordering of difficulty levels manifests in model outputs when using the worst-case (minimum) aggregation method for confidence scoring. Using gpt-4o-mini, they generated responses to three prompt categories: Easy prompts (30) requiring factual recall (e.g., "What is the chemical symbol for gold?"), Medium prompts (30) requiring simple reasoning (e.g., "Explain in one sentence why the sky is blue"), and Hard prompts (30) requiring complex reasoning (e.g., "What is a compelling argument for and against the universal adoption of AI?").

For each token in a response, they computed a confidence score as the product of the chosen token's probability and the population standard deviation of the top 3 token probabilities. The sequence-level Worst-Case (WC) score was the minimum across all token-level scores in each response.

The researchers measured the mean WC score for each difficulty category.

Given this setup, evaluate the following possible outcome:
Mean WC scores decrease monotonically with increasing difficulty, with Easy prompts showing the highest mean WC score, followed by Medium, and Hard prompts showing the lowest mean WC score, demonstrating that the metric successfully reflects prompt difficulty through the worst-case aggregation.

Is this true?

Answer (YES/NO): YES